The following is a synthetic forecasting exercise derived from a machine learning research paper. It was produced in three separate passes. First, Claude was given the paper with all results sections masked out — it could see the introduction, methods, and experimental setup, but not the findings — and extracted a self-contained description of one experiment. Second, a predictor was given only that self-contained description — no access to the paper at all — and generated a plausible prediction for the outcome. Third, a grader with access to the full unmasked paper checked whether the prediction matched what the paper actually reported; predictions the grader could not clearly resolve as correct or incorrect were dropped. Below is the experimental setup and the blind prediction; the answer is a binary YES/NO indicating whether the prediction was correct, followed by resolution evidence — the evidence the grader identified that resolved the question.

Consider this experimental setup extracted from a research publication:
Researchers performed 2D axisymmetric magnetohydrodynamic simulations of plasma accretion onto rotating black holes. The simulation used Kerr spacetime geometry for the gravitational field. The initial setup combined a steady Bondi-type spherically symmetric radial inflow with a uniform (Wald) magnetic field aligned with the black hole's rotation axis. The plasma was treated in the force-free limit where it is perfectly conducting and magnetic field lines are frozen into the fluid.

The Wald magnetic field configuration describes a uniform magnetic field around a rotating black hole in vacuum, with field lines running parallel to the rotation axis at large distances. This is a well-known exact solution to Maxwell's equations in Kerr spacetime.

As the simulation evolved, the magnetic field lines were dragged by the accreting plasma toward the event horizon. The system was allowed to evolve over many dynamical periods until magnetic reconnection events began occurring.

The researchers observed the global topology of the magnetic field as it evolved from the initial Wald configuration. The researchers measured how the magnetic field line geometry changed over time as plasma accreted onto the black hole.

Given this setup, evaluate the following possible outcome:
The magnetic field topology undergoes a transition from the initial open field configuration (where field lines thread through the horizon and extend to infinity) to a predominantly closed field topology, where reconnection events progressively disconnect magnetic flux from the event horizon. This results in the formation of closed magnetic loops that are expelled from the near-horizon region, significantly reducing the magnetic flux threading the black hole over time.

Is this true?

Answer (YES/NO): NO